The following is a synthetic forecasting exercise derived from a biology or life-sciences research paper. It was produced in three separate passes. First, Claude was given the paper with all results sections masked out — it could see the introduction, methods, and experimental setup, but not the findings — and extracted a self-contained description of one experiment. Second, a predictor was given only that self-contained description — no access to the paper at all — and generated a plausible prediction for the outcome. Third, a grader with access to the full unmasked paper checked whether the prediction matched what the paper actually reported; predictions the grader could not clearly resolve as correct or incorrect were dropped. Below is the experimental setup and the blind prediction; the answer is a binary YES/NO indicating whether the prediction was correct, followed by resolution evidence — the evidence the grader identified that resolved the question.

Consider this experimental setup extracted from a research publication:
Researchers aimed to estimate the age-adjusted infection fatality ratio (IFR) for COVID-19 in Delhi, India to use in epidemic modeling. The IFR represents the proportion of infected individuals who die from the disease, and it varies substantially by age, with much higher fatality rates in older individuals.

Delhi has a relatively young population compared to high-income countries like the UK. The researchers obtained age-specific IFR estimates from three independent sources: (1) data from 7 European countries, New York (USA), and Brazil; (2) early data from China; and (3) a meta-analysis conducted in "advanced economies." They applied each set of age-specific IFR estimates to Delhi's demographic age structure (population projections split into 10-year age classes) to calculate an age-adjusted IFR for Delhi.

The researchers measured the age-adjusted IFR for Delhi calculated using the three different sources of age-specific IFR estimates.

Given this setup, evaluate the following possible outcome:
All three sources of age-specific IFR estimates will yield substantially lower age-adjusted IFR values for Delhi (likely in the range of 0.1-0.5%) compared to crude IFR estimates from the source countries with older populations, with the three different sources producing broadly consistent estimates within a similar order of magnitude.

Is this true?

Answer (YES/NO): YES